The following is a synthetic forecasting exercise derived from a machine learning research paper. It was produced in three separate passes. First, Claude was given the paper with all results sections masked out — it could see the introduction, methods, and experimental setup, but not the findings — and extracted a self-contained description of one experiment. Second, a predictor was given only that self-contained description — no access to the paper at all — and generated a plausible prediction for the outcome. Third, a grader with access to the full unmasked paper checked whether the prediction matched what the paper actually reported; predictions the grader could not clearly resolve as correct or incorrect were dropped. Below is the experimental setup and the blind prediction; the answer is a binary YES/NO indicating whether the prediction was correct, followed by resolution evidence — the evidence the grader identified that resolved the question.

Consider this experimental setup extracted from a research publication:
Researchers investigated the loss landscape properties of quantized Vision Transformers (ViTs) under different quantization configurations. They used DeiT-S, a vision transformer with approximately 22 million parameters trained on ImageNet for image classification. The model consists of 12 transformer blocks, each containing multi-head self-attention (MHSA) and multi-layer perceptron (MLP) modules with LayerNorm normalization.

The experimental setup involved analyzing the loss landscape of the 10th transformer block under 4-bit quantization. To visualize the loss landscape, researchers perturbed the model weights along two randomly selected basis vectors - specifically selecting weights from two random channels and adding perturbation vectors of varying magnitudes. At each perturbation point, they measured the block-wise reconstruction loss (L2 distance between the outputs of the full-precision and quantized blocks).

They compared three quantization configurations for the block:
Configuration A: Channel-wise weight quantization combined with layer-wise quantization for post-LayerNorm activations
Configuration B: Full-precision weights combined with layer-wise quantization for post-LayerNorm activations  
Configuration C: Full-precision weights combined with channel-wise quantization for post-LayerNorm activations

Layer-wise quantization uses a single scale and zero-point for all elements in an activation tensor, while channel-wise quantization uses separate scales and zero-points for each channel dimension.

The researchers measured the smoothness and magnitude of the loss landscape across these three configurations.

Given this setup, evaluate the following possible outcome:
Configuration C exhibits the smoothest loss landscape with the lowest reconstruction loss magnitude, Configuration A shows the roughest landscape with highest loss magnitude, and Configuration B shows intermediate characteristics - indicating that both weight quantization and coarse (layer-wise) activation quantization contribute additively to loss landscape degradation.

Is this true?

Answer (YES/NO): NO